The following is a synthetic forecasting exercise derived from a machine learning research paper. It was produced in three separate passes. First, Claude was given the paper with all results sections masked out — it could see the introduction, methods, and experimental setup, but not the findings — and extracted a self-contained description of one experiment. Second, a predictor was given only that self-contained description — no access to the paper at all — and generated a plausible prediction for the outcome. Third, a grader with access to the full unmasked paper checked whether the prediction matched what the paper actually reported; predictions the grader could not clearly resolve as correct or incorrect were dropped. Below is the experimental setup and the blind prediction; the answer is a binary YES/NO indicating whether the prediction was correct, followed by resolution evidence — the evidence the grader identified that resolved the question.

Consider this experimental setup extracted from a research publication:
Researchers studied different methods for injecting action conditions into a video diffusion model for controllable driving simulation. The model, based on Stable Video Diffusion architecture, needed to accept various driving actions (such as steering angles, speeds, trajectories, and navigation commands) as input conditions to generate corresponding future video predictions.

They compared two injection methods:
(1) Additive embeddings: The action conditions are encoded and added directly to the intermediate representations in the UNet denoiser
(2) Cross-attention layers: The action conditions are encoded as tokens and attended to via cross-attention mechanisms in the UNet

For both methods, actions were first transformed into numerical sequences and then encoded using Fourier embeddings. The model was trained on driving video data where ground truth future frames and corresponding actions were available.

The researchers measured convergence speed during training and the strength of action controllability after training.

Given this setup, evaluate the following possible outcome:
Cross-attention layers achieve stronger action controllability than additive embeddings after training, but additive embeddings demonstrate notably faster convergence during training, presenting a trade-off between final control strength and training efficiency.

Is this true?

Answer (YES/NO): NO